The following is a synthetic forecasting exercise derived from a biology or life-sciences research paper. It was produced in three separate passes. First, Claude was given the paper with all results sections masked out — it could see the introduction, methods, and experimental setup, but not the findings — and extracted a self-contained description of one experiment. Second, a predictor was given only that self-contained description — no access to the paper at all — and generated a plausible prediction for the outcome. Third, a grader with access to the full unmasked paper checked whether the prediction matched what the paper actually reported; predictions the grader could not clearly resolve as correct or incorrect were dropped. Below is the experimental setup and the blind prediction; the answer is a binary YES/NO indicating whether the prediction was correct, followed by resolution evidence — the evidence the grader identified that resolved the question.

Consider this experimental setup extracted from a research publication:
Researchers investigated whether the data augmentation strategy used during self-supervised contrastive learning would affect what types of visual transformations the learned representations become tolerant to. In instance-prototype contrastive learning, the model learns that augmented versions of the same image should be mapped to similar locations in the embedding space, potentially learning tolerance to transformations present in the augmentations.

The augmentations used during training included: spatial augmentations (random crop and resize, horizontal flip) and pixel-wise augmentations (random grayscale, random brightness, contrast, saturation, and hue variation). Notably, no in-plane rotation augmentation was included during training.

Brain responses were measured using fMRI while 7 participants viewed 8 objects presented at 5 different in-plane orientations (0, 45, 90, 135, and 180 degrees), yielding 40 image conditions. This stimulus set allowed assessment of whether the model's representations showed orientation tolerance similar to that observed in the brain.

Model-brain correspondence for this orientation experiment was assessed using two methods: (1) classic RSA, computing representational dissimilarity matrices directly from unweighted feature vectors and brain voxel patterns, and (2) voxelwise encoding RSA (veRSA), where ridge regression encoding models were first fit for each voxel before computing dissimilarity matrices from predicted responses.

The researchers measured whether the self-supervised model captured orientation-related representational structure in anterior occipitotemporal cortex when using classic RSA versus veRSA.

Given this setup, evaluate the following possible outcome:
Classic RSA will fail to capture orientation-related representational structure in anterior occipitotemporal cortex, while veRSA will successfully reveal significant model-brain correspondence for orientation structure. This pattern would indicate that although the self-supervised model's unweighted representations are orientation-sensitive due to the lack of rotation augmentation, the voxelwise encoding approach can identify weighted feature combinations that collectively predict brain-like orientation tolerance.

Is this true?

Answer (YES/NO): YES